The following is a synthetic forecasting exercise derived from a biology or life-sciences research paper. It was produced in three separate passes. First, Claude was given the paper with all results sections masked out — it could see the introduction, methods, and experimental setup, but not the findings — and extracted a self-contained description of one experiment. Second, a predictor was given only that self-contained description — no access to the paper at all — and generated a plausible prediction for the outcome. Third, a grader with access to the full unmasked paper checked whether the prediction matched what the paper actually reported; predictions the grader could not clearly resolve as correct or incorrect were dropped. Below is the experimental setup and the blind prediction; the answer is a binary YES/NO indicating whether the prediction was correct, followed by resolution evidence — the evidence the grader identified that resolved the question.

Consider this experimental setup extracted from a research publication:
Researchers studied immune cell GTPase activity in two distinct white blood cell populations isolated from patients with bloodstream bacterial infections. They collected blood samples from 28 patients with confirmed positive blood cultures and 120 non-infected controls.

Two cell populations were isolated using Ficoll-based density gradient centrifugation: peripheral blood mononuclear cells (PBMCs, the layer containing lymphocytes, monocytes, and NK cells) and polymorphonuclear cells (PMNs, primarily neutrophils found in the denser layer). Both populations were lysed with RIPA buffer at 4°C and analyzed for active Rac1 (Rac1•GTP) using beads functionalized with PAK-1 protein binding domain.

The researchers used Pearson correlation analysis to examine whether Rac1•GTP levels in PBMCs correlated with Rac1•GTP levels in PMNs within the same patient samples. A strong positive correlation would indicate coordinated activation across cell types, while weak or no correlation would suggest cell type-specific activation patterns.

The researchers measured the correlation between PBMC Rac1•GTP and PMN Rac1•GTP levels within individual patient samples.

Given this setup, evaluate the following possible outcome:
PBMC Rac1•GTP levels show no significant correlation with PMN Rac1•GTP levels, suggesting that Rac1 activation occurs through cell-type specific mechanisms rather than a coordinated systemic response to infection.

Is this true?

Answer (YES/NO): NO